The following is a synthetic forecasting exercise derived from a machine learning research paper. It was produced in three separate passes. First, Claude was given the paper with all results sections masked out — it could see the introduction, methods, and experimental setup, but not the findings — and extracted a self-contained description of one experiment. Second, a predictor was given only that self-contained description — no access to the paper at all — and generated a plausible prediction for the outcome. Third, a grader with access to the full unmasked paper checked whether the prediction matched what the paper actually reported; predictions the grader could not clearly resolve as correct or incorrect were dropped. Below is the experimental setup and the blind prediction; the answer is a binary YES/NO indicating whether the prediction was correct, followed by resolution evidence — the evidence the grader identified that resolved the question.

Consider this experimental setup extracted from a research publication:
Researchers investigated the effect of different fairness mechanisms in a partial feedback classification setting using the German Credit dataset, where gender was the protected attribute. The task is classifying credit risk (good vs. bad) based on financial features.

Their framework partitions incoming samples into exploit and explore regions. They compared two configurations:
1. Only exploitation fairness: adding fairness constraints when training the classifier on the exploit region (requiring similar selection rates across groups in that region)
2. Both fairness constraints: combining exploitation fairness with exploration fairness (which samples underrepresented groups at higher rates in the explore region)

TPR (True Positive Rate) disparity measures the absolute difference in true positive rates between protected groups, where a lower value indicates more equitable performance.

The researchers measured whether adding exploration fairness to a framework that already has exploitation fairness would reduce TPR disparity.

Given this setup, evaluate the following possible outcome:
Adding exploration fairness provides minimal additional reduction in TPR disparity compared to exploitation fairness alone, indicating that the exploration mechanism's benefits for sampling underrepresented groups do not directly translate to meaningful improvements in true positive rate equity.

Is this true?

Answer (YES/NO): YES